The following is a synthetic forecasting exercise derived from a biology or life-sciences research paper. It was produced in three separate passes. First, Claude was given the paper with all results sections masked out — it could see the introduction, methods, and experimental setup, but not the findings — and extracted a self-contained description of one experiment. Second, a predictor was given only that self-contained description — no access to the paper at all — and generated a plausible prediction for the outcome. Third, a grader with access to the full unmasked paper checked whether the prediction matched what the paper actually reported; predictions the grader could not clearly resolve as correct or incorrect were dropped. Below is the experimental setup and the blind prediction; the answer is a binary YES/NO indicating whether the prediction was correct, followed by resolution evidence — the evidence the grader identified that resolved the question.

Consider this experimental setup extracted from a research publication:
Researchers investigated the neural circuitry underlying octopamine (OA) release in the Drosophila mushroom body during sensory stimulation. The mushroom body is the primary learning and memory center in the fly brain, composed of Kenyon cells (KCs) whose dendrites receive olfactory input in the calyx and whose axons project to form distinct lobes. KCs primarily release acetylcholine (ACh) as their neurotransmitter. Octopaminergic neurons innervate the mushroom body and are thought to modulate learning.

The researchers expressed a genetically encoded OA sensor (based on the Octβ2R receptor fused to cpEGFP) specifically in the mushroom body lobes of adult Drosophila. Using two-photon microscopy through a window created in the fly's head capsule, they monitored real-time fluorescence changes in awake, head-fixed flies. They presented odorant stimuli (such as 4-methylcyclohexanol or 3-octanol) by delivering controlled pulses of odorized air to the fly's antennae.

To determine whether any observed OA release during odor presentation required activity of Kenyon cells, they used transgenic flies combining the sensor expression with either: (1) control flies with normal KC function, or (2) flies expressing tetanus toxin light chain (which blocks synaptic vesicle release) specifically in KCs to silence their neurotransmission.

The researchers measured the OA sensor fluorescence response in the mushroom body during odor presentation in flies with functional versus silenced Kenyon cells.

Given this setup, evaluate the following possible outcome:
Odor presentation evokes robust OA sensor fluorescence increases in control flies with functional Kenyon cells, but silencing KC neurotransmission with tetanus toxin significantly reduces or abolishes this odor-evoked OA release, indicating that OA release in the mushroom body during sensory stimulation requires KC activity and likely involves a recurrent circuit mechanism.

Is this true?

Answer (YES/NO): YES